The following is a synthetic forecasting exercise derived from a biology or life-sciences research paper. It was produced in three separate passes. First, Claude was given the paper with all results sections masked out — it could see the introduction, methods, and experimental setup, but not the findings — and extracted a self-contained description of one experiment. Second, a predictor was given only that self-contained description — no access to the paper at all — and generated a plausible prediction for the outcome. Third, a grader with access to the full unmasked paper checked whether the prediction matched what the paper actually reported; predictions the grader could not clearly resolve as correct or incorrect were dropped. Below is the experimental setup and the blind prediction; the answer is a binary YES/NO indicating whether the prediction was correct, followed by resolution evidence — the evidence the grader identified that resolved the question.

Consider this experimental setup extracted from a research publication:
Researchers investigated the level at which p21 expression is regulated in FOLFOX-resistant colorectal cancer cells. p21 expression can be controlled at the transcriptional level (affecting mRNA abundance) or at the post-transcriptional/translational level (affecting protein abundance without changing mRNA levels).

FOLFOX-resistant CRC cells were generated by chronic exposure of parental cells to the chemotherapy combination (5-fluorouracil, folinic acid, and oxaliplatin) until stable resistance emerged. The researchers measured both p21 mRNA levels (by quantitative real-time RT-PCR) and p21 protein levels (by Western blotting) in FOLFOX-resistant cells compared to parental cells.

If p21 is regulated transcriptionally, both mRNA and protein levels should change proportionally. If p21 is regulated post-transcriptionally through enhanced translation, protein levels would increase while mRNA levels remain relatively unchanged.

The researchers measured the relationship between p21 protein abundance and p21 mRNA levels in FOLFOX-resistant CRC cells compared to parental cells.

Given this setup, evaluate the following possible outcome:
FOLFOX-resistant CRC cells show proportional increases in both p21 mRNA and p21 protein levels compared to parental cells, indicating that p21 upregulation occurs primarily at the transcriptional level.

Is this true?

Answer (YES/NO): YES